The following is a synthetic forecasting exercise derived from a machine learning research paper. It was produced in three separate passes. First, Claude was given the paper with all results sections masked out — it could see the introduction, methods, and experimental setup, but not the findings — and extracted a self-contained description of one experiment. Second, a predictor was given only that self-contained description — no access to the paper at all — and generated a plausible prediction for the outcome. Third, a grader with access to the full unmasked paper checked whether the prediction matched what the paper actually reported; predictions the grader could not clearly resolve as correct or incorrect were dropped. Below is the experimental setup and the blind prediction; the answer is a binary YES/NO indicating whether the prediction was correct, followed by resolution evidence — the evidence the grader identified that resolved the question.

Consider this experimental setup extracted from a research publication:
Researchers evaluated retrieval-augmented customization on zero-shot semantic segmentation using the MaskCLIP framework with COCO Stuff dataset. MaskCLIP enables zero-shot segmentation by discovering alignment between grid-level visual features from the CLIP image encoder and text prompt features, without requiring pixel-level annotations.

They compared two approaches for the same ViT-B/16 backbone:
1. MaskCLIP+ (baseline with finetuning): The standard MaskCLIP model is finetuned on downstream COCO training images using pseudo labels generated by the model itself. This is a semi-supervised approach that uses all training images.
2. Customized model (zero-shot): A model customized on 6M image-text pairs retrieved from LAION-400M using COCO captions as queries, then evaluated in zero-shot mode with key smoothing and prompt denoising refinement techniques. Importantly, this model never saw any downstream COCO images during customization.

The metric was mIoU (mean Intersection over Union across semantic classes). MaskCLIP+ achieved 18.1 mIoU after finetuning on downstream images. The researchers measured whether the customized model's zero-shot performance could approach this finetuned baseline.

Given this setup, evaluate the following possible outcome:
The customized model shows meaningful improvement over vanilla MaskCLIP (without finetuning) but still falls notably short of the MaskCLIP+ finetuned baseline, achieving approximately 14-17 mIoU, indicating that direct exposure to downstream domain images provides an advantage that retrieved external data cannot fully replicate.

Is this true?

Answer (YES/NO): NO